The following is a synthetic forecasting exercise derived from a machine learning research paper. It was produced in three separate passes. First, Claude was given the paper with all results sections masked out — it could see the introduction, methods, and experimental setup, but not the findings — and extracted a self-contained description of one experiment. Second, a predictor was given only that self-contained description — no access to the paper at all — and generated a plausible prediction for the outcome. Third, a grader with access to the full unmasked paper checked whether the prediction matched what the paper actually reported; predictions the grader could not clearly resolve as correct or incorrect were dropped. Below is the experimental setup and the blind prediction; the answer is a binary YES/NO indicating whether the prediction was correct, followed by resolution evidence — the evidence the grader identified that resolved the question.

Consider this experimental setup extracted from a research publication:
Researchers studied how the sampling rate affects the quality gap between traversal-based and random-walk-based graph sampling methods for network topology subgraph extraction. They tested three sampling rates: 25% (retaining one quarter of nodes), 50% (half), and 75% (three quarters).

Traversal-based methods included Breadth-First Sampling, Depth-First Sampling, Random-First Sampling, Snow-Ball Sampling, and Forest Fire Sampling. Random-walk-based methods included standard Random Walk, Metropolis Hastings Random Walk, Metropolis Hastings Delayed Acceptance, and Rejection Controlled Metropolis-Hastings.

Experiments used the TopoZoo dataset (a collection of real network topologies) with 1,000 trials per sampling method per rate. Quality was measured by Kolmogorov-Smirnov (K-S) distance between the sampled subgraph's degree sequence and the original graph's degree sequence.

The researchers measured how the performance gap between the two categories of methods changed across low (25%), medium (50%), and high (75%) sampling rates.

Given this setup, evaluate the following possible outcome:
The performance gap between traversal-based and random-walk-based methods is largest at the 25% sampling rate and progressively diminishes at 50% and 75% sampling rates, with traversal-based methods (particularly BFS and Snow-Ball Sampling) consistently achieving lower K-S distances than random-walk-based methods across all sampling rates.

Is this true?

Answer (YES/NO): NO